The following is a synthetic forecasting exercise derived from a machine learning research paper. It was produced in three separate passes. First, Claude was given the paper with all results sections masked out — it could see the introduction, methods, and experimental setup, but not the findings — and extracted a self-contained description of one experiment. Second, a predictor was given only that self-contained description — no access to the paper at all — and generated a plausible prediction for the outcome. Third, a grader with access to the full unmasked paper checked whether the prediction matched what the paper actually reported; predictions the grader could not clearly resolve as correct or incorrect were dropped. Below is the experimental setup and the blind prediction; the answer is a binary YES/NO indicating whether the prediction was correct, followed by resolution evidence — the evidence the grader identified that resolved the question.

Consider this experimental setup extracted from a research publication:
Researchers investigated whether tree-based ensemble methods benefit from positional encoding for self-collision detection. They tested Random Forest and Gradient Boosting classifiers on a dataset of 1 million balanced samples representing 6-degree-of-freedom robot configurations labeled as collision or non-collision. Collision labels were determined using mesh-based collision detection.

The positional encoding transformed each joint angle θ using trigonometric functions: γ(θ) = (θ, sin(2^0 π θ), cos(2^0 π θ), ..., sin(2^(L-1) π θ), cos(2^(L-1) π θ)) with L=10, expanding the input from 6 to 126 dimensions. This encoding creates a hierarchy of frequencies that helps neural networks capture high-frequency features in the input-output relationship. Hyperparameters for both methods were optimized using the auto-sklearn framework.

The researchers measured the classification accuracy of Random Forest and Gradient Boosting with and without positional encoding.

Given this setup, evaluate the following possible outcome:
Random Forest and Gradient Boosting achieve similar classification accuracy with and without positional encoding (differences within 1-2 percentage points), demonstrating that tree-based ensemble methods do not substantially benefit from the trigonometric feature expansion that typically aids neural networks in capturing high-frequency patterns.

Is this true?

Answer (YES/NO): YES